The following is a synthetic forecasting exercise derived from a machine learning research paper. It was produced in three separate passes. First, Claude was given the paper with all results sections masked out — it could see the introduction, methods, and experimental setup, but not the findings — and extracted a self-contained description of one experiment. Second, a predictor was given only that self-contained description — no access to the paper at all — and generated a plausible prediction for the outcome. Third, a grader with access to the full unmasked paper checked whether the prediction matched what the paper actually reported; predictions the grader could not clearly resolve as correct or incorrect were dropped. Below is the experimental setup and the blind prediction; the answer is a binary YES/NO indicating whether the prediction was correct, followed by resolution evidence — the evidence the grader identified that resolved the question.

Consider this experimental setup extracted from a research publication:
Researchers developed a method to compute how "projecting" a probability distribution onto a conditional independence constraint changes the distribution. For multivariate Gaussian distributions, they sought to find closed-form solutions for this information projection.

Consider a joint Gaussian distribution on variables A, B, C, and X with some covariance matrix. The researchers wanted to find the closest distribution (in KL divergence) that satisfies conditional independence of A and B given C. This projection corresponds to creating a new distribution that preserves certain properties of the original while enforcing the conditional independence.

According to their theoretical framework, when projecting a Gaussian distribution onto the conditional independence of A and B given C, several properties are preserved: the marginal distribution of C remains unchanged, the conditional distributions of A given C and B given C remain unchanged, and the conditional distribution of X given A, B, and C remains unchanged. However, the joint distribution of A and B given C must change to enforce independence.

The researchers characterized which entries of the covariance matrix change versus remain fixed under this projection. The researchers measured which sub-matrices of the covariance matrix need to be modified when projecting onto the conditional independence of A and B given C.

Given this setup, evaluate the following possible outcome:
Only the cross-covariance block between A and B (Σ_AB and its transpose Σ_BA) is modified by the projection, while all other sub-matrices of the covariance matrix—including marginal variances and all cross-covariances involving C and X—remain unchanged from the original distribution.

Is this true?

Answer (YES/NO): NO